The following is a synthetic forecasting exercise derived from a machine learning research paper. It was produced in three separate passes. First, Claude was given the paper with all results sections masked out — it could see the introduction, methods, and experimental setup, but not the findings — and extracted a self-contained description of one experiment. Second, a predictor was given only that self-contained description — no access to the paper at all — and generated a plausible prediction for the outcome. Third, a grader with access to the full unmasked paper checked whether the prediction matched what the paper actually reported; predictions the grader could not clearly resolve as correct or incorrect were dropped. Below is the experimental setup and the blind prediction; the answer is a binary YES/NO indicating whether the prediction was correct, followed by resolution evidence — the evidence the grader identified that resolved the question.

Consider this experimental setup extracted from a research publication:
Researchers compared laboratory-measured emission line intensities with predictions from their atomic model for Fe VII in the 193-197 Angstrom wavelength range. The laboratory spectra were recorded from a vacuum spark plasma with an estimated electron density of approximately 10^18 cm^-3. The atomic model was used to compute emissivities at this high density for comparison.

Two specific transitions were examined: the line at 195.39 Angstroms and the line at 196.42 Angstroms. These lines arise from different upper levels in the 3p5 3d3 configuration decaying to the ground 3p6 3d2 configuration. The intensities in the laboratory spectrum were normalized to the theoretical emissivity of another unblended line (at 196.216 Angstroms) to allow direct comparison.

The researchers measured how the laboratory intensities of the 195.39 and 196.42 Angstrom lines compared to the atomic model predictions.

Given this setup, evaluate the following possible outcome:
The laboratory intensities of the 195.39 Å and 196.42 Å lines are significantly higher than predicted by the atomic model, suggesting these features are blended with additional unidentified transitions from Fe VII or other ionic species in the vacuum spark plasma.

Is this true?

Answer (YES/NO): YES